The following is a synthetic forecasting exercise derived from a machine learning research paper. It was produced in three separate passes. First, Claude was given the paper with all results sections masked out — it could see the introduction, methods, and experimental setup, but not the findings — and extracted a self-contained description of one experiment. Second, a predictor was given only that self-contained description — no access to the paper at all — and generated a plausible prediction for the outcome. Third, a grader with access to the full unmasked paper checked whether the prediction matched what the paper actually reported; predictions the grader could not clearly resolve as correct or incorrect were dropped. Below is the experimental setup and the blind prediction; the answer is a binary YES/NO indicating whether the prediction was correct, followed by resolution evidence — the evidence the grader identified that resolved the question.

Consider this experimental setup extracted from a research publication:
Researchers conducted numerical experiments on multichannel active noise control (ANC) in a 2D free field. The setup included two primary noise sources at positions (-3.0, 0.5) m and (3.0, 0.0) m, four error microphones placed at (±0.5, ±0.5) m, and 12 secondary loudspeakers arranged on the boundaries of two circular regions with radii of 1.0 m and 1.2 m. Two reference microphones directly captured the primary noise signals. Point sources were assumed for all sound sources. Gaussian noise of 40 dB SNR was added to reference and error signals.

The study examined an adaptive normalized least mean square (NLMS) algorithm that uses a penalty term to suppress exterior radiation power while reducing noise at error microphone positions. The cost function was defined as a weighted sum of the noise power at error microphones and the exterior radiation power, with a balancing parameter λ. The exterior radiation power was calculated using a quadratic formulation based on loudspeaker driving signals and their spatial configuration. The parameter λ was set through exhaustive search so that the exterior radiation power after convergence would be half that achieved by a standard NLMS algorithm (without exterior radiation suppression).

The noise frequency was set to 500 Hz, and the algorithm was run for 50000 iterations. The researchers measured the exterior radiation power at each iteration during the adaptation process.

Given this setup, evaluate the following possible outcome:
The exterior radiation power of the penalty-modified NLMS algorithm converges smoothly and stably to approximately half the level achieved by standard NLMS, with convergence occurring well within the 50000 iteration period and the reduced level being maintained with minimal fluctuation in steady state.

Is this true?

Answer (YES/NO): NO